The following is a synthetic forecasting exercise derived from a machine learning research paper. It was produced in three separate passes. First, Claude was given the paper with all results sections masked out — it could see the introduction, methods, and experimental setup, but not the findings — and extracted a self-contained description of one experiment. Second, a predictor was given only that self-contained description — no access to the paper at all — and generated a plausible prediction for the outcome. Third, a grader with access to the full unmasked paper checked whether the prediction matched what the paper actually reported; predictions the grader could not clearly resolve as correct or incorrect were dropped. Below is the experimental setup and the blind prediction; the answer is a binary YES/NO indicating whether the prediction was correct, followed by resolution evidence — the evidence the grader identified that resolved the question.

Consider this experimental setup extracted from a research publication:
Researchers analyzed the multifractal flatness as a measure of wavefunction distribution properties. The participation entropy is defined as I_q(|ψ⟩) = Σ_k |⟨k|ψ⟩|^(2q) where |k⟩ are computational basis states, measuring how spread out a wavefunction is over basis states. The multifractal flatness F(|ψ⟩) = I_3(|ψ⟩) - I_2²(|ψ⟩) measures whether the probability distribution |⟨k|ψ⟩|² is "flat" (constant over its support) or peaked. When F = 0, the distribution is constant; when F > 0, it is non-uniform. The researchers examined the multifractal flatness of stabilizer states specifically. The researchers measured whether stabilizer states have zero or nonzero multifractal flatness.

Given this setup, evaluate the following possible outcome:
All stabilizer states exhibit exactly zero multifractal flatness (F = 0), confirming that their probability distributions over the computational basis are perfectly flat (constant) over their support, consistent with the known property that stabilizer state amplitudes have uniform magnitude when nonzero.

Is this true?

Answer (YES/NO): YES